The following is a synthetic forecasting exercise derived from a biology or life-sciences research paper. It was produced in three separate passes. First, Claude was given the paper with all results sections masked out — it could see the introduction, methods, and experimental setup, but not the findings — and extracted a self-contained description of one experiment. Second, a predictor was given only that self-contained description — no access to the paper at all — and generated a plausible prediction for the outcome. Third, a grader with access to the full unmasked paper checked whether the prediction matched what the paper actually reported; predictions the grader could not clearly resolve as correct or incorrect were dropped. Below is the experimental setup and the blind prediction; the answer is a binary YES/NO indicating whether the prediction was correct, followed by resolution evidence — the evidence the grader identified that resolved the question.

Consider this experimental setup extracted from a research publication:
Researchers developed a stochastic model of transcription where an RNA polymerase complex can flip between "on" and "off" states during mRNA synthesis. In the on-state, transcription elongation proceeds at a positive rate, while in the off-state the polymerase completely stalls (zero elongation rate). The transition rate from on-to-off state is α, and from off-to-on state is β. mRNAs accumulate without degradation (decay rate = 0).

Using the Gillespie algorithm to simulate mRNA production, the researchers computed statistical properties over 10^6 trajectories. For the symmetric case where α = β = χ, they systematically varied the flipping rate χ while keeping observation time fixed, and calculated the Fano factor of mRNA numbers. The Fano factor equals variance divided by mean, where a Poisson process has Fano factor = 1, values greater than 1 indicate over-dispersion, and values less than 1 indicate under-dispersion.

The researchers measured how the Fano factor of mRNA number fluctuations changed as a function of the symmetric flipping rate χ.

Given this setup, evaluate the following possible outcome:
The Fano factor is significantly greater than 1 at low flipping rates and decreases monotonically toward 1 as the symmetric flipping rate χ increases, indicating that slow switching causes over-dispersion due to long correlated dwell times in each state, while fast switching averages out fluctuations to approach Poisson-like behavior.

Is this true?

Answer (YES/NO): NO